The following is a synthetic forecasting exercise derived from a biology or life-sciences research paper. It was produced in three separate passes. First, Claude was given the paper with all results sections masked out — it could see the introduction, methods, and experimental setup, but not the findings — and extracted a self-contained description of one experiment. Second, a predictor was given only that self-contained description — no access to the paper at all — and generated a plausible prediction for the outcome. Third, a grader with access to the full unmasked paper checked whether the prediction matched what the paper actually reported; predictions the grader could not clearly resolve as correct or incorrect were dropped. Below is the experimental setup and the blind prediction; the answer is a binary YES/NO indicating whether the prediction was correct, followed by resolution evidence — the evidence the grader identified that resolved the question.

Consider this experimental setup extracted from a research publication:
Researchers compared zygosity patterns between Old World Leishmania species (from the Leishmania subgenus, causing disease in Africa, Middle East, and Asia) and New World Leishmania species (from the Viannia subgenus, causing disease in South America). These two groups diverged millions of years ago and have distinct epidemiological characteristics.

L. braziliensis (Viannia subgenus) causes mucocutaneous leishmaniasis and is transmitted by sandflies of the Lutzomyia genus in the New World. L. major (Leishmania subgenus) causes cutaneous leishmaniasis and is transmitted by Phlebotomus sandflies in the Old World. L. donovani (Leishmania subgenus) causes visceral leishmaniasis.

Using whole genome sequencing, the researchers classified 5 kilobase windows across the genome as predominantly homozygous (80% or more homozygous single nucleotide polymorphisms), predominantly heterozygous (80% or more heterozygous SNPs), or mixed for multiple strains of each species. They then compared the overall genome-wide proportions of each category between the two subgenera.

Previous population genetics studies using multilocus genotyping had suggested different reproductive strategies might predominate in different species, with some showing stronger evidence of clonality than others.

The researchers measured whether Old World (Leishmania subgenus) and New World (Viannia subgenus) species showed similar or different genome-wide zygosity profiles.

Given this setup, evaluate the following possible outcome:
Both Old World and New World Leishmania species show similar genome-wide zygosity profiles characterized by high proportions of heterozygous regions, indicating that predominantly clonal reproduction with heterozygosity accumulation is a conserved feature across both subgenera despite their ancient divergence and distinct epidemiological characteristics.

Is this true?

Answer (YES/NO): NO